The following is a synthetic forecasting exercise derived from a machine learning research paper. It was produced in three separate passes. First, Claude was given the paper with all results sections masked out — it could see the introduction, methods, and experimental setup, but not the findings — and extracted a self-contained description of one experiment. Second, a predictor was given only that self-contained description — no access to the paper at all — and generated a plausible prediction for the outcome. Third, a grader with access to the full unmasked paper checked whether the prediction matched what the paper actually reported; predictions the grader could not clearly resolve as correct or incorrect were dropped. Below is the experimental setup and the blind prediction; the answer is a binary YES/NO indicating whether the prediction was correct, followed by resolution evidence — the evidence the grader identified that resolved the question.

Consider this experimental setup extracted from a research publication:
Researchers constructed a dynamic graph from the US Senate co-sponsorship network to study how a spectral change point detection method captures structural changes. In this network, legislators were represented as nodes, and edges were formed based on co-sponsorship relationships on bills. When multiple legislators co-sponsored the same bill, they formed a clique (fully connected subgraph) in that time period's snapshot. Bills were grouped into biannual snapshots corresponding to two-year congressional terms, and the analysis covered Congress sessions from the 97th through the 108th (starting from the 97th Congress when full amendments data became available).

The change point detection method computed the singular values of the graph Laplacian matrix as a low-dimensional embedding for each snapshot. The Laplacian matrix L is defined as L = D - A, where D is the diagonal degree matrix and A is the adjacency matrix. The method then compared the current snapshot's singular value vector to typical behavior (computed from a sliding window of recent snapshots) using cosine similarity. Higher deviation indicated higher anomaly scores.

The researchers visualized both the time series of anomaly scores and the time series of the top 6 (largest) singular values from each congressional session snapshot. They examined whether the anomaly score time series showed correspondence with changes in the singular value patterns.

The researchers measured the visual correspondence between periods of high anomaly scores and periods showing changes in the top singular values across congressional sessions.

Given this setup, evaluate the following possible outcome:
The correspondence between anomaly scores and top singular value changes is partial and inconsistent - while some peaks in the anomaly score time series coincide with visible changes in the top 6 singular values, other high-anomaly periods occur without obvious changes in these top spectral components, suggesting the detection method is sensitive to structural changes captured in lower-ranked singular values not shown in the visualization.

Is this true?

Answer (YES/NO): NO